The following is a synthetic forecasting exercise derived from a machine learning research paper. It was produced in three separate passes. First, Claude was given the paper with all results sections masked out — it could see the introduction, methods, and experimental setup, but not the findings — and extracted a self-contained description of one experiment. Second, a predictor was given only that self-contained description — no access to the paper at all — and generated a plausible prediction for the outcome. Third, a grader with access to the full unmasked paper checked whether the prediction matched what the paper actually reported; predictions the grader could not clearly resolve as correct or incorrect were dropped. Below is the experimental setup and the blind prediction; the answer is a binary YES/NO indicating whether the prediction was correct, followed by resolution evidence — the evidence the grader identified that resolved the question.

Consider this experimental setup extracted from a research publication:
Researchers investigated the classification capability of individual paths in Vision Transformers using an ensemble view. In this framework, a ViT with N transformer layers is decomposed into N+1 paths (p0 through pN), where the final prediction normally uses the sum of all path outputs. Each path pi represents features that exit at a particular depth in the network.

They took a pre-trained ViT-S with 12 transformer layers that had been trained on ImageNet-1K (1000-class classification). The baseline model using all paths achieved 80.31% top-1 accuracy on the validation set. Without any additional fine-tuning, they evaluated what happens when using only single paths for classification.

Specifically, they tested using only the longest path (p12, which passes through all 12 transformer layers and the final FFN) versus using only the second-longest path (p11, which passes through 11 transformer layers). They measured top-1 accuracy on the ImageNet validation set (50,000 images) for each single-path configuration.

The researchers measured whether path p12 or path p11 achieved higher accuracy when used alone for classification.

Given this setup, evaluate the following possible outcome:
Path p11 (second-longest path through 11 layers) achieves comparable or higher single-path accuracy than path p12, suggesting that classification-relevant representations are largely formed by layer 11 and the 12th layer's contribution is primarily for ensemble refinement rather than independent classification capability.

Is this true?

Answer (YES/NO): YES